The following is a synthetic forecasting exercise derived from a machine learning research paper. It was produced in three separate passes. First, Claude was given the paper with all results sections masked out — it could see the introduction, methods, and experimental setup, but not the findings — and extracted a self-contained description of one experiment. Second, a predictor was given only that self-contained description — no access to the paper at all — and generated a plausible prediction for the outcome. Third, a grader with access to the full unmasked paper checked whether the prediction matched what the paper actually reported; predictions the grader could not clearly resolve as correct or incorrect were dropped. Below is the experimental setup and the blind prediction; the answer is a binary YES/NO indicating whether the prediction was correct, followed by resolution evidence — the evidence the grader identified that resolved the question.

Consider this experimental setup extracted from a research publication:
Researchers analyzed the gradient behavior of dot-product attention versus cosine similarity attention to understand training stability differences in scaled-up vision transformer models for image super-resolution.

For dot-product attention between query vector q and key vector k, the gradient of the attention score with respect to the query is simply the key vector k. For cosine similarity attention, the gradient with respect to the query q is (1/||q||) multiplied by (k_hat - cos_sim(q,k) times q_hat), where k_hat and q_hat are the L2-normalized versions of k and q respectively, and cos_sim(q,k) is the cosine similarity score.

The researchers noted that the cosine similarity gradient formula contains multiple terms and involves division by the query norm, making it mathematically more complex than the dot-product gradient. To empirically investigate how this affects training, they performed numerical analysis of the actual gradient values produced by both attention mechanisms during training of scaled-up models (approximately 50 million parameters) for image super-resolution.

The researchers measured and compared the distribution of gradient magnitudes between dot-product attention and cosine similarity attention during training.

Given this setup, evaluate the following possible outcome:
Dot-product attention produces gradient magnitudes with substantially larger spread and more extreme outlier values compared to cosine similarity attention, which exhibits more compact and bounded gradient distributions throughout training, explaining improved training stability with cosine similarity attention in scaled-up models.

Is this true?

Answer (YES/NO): NO